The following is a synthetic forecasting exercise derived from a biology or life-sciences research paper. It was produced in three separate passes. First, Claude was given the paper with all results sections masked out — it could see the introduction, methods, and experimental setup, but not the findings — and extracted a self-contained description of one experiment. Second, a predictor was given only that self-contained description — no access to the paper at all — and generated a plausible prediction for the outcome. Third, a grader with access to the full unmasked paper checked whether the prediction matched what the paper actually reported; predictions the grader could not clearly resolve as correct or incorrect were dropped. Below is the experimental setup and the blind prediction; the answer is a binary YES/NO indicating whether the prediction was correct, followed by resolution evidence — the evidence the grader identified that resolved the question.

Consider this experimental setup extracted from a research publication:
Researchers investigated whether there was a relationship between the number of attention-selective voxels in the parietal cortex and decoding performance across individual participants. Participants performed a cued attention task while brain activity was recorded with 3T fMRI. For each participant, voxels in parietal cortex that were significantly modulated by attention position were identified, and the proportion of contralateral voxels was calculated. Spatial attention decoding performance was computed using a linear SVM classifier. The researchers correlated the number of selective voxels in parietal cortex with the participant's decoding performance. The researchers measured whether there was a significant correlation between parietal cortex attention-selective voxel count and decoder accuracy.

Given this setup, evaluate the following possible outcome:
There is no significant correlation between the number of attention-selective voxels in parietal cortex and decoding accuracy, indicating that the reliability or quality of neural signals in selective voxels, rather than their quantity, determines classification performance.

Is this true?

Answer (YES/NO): NO